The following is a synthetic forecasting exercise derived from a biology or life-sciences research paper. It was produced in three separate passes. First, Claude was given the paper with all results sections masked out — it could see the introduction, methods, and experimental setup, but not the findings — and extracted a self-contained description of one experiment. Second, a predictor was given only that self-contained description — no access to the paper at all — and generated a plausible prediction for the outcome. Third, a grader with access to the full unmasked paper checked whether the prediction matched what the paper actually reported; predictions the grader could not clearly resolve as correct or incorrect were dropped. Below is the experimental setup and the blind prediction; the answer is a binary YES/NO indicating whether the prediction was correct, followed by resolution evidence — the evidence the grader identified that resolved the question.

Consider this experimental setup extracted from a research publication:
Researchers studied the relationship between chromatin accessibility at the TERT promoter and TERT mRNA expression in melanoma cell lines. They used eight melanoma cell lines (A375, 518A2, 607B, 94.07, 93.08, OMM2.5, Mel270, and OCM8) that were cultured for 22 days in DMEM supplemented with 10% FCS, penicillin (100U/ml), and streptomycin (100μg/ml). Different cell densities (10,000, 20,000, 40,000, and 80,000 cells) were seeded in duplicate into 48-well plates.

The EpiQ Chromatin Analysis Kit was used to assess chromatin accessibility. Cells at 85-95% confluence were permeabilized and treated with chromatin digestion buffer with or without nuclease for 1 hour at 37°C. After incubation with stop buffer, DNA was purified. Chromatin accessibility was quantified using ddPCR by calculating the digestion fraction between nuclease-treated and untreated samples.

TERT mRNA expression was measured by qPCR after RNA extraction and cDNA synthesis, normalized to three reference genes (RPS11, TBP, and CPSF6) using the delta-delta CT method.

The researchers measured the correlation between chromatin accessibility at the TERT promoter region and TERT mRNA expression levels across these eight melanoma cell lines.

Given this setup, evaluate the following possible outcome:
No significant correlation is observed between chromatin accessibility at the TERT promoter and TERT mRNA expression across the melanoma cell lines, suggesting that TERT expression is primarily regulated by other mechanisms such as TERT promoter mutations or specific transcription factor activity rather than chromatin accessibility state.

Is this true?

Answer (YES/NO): NO